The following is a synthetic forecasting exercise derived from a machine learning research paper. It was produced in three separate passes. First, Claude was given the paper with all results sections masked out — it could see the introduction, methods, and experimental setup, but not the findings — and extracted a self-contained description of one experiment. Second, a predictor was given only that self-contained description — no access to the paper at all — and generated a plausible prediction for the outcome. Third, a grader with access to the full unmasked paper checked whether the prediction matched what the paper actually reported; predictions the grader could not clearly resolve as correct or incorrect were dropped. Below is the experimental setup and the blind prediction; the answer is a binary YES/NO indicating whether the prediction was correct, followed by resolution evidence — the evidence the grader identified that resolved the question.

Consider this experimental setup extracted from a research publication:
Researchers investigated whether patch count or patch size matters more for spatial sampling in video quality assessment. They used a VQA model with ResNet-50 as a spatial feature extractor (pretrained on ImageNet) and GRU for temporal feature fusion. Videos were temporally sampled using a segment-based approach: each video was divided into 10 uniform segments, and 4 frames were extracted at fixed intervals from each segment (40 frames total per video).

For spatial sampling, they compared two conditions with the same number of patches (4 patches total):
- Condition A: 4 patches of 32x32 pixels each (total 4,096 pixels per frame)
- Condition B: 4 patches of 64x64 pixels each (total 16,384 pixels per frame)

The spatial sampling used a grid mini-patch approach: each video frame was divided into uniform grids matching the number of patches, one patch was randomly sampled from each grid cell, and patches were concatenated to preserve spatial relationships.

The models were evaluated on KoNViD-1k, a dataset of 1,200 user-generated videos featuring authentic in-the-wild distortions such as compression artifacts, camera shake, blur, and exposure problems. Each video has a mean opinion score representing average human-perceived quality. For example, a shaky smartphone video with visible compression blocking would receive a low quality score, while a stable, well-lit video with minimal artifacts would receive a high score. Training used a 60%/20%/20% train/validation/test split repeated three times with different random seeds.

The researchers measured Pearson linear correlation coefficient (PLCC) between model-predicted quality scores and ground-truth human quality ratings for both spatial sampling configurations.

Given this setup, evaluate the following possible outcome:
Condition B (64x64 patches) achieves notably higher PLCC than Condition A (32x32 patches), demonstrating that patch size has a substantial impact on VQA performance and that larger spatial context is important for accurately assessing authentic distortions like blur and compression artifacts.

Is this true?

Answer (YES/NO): YES